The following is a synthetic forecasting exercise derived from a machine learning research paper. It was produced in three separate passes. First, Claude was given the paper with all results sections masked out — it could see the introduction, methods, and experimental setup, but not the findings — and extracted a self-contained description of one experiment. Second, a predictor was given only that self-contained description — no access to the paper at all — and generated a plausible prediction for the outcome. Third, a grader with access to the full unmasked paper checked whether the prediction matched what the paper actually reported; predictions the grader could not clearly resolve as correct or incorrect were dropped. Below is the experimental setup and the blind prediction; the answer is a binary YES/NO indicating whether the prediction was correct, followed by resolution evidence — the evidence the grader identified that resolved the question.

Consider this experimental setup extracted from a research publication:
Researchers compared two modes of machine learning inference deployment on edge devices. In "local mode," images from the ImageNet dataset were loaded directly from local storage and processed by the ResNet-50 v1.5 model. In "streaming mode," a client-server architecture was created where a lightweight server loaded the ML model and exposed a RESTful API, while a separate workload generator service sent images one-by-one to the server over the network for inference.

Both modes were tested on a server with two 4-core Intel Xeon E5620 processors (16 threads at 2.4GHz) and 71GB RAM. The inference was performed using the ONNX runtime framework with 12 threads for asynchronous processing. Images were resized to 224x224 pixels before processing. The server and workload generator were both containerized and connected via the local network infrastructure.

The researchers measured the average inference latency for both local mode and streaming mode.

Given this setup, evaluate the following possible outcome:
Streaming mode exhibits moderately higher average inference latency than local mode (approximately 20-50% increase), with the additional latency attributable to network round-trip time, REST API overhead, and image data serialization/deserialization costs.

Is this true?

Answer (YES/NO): NO